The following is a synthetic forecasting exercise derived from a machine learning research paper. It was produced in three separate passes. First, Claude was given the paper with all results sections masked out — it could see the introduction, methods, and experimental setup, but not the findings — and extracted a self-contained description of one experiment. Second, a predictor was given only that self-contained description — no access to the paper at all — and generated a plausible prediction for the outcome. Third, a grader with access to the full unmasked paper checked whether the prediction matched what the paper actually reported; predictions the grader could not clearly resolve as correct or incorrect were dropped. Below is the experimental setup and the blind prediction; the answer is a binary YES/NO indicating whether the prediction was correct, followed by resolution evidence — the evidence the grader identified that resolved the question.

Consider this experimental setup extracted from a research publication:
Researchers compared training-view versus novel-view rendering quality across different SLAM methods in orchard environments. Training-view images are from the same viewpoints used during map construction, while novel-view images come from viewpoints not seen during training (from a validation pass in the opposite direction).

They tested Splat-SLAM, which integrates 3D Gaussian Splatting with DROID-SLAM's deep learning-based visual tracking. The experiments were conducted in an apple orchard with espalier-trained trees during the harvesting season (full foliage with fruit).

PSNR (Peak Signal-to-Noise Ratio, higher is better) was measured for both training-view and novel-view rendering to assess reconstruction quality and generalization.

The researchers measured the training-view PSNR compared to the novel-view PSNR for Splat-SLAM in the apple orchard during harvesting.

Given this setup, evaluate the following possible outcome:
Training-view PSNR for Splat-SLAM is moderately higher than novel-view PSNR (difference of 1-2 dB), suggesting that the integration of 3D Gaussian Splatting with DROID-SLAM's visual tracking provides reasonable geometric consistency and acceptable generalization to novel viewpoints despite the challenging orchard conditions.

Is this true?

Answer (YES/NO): NO